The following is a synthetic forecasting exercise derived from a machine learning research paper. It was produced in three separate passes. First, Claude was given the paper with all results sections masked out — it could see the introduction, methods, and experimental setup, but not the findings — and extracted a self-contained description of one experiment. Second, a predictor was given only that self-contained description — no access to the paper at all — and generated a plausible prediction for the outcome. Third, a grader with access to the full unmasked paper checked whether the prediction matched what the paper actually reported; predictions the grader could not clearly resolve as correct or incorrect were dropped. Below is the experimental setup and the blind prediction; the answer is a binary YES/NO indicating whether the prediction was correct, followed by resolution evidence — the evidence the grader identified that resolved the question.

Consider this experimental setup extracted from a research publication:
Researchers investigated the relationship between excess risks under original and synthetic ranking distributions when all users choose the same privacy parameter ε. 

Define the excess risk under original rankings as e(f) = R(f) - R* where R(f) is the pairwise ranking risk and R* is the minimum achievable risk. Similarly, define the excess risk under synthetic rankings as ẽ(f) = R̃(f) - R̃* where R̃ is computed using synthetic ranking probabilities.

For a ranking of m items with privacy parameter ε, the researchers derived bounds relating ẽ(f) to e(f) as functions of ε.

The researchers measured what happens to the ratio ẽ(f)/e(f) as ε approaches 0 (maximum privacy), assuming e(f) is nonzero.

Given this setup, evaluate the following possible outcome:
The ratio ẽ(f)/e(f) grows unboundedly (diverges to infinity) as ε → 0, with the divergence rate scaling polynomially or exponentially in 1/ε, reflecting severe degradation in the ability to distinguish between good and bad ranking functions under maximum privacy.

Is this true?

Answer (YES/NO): NO